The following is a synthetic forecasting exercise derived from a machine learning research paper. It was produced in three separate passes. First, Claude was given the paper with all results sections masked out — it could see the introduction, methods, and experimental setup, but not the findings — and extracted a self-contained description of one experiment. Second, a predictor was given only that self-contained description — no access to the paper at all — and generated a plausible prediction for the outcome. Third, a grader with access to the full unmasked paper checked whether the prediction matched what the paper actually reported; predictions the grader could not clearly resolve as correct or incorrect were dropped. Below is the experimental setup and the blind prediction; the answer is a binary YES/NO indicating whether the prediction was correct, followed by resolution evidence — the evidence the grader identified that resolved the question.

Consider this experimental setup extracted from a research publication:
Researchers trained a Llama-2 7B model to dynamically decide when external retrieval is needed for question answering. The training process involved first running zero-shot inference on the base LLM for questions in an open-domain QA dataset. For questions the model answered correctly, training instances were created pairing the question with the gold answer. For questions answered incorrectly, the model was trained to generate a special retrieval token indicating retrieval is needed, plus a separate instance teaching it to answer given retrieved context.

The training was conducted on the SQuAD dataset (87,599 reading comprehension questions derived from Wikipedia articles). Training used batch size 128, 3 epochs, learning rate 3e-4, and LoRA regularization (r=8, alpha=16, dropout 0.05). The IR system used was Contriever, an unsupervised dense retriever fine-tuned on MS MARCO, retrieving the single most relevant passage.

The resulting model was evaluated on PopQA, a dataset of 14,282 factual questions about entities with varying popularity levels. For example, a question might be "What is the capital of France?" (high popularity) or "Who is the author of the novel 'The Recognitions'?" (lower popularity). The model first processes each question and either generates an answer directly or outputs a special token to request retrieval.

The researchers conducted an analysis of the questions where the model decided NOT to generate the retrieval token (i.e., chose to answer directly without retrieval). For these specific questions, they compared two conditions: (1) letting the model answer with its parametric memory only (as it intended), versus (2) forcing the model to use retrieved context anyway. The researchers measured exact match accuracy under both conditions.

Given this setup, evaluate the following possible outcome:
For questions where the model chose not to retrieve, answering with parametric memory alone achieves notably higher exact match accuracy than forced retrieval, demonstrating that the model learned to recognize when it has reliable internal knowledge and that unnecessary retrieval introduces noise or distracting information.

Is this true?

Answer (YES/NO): YES